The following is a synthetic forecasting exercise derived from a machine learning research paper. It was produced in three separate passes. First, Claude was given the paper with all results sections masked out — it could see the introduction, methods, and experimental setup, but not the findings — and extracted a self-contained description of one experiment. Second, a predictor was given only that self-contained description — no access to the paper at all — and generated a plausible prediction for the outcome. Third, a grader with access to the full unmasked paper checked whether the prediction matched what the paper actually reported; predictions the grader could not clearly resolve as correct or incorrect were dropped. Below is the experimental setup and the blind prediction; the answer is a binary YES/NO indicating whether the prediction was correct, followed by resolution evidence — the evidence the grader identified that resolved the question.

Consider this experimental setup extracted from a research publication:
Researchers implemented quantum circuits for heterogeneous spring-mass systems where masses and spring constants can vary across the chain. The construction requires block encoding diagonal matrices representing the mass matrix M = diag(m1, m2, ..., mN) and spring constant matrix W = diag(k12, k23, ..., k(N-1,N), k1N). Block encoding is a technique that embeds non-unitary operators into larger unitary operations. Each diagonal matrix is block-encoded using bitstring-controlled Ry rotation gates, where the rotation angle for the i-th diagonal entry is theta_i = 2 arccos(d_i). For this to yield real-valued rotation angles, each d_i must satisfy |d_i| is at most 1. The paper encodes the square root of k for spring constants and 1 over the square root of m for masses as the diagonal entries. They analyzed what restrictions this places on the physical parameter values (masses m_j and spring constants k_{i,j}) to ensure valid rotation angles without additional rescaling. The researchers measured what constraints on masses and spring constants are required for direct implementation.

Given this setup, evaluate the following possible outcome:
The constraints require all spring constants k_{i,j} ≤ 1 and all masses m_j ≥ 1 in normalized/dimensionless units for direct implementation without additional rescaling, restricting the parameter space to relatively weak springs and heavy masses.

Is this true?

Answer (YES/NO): YES